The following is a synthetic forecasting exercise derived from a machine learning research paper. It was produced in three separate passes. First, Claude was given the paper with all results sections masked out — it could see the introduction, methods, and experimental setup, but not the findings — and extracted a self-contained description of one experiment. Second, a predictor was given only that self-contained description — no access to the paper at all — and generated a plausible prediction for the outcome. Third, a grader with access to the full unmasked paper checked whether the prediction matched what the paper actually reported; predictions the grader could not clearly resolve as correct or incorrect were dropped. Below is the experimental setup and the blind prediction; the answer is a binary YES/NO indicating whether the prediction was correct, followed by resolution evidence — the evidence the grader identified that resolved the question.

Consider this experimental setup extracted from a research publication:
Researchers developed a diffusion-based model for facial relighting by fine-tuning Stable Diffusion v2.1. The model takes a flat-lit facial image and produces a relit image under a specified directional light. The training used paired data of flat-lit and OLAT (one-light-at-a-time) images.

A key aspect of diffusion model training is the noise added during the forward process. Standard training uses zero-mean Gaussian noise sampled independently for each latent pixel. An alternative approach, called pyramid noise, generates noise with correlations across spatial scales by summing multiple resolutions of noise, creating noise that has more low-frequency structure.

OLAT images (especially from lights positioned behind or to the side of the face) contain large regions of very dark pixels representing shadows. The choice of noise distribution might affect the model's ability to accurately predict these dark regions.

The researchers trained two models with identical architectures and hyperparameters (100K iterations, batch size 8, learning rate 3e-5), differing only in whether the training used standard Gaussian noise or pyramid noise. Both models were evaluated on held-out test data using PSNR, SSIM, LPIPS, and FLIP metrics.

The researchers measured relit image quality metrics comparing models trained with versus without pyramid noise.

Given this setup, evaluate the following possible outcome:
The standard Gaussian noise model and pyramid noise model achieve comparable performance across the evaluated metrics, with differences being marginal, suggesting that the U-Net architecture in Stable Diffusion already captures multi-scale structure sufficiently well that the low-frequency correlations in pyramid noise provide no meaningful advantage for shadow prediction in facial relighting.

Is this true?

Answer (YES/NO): NO